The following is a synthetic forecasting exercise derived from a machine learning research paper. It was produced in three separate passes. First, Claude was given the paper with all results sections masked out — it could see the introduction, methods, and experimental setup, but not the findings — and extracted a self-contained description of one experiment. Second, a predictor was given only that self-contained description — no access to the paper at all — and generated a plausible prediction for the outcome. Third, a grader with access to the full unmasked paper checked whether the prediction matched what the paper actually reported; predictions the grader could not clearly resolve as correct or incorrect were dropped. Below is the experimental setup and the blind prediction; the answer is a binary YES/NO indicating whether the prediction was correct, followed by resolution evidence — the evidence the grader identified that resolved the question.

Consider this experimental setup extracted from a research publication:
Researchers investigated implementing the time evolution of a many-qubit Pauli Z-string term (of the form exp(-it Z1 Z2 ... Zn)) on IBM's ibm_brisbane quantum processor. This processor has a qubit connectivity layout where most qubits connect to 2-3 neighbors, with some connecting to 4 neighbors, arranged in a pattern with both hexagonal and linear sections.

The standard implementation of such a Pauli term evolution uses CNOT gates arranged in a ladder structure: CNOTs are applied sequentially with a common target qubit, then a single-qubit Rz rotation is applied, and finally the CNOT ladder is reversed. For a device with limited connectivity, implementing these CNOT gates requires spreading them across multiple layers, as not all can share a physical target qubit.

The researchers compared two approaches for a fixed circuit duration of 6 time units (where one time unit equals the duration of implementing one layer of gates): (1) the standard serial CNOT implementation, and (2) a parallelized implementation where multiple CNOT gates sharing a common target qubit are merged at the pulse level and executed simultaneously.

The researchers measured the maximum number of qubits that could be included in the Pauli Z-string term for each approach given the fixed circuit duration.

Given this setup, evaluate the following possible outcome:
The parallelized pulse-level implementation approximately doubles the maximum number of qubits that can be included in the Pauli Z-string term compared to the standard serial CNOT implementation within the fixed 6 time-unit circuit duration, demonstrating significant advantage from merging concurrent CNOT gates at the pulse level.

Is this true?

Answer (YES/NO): YES